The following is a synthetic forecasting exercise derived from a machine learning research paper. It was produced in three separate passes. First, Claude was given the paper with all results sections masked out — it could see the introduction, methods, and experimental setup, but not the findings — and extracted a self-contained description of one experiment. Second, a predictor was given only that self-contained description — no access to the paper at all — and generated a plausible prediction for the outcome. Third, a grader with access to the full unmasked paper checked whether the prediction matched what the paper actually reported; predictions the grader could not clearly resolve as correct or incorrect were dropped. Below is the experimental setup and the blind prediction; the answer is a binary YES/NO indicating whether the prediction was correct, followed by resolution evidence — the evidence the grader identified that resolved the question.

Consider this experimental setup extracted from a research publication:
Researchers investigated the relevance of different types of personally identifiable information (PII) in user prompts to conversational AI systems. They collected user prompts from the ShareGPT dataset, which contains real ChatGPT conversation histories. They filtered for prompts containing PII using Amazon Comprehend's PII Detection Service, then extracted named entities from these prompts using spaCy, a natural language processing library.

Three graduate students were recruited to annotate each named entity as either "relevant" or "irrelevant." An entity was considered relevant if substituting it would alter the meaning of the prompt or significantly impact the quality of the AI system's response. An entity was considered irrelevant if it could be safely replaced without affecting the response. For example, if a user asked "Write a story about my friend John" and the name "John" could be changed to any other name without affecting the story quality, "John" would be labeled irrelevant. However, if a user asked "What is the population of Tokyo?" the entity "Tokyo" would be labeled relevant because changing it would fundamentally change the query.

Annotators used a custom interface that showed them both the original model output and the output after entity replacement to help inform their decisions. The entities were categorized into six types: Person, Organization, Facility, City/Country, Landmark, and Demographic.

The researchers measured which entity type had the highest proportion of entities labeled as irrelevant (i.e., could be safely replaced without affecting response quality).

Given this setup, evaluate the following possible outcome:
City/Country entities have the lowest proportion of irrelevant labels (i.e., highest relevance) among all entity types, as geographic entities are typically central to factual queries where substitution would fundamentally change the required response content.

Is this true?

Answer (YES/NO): NO